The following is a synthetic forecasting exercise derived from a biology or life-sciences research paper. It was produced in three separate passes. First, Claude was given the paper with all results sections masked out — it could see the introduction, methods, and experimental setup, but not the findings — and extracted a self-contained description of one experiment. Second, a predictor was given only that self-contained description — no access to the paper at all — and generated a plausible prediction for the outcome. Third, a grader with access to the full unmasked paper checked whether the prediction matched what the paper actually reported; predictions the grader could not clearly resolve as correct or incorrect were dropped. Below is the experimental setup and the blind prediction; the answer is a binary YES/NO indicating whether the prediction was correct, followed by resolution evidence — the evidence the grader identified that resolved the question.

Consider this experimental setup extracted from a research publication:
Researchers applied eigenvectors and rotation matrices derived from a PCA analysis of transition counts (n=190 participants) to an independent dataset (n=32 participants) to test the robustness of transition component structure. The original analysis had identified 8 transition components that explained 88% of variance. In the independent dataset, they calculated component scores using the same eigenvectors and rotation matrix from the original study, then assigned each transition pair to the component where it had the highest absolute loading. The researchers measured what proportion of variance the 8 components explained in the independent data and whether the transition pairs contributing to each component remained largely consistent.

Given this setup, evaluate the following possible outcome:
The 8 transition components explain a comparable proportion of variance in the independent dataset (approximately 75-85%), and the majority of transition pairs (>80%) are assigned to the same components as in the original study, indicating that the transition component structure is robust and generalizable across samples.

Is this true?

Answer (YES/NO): YES